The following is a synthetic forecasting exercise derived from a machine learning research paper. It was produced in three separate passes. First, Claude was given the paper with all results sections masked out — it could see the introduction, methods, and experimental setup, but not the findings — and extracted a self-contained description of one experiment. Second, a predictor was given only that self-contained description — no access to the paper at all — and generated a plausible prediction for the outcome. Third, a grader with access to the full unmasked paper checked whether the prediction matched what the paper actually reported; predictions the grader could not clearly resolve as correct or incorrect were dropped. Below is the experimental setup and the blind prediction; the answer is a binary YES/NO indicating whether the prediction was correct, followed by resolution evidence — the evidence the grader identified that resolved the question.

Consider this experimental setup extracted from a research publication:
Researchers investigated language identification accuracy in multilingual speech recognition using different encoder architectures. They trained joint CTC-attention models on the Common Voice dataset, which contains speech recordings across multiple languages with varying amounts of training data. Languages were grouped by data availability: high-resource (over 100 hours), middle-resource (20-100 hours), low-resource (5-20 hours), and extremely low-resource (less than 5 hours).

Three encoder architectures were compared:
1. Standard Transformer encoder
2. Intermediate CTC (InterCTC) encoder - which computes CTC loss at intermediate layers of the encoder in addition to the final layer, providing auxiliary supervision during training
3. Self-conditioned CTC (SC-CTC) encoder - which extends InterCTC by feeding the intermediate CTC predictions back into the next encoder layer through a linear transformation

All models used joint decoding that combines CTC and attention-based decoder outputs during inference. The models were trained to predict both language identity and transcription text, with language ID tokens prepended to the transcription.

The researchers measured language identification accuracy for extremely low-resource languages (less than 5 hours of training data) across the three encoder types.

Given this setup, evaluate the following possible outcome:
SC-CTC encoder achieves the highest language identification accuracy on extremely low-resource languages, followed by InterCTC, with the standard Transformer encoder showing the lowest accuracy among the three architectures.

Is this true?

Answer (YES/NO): NO